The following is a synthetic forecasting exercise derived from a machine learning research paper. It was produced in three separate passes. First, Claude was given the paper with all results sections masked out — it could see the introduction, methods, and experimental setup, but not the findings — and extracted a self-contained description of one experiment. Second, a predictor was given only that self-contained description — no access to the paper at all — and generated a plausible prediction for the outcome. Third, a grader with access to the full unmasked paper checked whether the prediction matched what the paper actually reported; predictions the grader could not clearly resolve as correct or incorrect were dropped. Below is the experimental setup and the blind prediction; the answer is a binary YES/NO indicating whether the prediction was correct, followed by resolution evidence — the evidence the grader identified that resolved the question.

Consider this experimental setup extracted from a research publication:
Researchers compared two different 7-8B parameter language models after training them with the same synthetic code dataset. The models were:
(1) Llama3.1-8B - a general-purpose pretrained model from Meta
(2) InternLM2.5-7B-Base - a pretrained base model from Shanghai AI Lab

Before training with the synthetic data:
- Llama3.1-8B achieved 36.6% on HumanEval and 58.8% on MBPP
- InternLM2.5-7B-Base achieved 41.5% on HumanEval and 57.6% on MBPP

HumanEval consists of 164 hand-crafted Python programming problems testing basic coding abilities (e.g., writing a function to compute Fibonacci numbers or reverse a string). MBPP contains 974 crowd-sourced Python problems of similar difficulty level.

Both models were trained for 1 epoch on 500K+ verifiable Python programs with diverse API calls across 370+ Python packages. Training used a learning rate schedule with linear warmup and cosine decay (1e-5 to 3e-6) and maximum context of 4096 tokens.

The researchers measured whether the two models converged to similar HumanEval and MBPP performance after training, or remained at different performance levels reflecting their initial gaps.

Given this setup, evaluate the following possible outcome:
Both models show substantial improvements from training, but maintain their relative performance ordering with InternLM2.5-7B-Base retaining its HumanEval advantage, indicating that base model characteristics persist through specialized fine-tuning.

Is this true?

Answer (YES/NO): NO